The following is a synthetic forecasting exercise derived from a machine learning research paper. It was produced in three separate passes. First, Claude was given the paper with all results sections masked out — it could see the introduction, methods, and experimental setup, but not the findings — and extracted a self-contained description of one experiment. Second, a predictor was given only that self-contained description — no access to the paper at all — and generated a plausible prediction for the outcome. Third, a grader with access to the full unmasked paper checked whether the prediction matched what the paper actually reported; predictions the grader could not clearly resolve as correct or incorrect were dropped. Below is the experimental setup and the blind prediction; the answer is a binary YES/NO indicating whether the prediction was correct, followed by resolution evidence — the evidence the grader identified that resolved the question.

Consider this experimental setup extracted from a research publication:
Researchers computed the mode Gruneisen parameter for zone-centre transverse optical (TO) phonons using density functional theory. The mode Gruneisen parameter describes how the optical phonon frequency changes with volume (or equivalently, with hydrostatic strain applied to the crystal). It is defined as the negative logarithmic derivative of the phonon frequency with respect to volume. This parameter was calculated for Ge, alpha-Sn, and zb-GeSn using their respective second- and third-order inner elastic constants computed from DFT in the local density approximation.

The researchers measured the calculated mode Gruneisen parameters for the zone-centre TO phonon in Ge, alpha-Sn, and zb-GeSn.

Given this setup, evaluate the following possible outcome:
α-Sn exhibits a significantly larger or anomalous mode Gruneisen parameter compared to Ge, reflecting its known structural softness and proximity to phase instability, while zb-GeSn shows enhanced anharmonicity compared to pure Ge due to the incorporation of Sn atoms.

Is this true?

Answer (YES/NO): NO